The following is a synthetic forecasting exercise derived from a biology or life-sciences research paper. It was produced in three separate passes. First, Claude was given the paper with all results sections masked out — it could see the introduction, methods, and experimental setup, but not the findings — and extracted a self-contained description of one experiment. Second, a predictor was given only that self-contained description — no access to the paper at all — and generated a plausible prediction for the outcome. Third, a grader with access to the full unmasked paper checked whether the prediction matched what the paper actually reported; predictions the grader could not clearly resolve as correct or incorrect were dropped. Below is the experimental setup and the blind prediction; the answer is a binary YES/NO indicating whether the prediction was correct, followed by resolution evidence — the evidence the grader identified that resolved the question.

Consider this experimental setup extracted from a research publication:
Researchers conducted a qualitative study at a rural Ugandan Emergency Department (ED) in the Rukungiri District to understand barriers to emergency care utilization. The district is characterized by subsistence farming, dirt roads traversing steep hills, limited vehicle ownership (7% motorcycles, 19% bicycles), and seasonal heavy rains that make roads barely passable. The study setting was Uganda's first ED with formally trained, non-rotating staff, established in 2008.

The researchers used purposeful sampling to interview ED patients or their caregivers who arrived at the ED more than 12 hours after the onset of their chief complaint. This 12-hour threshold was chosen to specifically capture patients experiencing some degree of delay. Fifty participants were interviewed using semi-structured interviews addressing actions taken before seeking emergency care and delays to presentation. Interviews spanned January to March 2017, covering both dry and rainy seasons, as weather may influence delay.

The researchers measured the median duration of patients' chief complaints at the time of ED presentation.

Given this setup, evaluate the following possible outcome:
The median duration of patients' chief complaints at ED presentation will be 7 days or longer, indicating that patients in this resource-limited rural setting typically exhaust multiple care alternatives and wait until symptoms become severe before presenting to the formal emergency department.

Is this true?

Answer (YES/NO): NO